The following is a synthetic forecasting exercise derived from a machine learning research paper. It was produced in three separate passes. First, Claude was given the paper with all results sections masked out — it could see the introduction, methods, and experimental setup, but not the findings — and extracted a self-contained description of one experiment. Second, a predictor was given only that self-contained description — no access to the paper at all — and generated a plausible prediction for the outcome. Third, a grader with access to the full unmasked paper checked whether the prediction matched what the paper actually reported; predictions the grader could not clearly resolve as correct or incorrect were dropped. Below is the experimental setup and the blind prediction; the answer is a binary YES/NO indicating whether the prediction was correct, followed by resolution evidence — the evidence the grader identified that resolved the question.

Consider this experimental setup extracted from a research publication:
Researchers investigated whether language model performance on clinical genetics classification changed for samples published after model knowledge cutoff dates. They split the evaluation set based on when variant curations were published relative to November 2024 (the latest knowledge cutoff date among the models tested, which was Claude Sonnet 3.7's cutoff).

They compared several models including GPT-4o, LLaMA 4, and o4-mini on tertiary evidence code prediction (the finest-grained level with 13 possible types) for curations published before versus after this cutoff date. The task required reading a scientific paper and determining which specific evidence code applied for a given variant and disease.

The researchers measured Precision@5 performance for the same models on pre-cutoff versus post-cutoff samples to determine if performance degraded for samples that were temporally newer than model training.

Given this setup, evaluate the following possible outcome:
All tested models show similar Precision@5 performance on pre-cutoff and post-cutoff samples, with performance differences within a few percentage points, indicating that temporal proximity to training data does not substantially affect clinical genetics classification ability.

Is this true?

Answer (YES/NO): NO